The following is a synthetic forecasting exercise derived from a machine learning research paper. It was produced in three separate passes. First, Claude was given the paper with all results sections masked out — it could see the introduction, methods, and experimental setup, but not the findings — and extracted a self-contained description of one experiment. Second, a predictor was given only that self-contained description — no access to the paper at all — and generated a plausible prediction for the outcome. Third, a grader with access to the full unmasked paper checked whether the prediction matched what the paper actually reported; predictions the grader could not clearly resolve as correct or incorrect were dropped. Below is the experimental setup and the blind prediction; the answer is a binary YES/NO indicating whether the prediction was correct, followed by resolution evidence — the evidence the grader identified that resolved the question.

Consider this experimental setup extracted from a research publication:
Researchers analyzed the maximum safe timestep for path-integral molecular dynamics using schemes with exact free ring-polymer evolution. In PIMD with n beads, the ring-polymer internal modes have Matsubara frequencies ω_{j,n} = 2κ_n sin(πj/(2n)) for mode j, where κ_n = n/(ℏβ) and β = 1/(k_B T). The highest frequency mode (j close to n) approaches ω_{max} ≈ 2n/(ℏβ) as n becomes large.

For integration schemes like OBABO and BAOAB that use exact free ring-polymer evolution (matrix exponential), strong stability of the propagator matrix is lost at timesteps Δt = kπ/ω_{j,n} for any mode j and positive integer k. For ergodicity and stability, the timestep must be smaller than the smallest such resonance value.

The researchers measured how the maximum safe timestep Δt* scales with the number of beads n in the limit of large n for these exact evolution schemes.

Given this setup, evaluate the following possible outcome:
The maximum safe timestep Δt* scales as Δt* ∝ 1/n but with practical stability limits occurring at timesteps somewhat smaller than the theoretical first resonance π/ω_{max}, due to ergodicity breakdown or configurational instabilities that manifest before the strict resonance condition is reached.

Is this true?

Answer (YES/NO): NO